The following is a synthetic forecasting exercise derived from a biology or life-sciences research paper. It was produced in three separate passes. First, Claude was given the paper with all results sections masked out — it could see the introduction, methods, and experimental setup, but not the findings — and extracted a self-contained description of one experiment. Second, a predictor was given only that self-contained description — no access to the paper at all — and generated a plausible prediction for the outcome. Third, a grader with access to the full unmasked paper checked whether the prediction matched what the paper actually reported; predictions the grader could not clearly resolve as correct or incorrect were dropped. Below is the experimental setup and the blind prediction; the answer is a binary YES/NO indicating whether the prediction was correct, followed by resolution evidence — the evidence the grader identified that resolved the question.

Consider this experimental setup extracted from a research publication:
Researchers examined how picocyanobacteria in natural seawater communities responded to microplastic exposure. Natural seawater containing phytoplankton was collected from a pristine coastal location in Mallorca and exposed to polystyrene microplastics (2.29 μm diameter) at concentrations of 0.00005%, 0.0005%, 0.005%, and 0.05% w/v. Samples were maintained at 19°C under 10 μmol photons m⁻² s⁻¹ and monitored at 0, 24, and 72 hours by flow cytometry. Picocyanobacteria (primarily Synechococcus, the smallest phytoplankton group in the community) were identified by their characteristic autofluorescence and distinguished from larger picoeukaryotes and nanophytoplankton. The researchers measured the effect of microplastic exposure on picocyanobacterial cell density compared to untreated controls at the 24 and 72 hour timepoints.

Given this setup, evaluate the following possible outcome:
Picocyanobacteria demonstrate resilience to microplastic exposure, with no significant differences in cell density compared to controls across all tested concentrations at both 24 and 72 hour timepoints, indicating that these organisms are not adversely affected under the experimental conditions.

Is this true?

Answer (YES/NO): NO